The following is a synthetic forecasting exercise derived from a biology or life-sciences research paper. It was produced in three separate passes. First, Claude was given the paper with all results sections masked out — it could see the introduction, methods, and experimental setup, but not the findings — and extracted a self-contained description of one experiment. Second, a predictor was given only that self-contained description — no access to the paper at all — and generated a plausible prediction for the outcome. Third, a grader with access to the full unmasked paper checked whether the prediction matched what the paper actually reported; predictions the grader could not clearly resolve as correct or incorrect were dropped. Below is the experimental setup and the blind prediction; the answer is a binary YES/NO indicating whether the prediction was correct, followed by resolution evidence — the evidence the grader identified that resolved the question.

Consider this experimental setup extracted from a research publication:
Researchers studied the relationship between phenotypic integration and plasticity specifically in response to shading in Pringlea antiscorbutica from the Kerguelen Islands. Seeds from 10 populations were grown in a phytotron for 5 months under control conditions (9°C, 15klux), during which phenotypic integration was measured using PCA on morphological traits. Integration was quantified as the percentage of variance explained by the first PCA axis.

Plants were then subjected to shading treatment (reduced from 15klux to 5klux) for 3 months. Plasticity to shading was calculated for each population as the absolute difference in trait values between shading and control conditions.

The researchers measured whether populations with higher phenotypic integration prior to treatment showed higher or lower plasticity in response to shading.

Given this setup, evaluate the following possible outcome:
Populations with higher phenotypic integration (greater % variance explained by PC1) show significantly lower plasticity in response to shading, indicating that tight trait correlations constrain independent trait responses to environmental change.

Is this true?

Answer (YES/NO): NO